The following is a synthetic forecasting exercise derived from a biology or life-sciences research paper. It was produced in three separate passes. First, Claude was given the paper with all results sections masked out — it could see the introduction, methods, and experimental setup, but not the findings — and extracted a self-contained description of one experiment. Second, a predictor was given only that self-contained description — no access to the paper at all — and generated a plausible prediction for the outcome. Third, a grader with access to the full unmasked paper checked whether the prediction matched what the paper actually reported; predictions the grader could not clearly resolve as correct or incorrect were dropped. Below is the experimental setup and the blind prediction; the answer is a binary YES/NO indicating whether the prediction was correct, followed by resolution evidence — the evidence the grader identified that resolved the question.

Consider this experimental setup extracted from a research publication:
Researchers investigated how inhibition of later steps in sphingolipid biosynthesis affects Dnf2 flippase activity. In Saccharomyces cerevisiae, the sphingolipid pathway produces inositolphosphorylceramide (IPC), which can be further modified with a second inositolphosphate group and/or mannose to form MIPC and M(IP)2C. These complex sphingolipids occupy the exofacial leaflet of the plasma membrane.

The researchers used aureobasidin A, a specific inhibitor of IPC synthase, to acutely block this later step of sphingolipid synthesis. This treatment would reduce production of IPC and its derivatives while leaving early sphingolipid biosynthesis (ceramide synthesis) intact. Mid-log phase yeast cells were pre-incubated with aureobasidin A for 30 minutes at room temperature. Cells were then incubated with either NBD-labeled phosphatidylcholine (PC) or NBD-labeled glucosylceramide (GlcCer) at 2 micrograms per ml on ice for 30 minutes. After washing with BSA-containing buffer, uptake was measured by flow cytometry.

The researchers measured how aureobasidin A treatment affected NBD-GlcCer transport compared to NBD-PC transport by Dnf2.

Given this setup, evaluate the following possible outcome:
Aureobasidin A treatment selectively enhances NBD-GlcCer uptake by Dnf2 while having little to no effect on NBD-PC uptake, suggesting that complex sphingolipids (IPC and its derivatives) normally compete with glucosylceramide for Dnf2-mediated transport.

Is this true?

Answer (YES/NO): NO